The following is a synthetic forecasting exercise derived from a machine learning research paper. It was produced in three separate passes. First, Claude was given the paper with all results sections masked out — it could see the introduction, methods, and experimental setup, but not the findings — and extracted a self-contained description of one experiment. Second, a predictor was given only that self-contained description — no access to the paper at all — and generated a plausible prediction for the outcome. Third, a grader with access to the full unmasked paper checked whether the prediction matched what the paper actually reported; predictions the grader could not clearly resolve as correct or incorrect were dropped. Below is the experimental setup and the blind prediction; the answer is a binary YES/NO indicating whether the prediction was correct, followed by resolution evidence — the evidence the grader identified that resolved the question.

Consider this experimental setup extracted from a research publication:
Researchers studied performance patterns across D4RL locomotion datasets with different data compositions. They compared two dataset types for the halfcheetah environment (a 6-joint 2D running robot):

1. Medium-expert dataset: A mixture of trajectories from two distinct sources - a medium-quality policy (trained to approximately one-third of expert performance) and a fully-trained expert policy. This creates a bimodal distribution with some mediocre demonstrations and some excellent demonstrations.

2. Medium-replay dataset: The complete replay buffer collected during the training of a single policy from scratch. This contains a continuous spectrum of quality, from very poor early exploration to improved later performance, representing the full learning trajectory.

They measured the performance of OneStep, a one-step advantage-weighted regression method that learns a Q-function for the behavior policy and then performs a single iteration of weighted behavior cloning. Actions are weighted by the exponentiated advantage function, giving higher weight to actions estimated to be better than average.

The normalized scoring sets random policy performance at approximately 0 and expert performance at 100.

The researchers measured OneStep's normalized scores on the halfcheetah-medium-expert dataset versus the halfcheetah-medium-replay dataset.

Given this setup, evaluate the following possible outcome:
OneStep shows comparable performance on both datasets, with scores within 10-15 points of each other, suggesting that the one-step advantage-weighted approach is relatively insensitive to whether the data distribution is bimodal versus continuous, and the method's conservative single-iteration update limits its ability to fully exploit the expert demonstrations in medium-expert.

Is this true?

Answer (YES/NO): NO